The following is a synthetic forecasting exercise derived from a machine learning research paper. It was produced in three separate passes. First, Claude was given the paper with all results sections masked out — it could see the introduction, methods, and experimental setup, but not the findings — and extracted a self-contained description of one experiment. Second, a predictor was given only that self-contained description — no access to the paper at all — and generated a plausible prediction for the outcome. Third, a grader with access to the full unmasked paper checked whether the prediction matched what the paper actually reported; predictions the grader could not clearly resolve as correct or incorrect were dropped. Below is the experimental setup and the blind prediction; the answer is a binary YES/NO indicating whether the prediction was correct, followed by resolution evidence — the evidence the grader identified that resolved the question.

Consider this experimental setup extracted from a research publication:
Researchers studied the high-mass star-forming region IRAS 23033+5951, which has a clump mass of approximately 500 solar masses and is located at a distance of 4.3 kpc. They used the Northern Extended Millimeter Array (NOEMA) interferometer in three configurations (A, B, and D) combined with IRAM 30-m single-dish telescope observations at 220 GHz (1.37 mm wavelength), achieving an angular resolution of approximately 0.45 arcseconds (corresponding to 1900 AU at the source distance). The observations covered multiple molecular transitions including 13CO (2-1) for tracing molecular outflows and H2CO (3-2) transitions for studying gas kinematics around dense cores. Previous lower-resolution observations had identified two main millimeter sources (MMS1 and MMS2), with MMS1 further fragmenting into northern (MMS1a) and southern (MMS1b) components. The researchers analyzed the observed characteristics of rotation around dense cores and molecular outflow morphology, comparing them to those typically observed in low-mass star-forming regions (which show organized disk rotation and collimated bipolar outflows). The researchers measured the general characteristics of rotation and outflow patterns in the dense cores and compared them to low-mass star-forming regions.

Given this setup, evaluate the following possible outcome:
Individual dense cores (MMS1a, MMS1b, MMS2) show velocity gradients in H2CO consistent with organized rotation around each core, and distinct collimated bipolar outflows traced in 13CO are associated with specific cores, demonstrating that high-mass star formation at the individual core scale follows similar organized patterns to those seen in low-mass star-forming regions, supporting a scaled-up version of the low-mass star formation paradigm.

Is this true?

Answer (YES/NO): NO